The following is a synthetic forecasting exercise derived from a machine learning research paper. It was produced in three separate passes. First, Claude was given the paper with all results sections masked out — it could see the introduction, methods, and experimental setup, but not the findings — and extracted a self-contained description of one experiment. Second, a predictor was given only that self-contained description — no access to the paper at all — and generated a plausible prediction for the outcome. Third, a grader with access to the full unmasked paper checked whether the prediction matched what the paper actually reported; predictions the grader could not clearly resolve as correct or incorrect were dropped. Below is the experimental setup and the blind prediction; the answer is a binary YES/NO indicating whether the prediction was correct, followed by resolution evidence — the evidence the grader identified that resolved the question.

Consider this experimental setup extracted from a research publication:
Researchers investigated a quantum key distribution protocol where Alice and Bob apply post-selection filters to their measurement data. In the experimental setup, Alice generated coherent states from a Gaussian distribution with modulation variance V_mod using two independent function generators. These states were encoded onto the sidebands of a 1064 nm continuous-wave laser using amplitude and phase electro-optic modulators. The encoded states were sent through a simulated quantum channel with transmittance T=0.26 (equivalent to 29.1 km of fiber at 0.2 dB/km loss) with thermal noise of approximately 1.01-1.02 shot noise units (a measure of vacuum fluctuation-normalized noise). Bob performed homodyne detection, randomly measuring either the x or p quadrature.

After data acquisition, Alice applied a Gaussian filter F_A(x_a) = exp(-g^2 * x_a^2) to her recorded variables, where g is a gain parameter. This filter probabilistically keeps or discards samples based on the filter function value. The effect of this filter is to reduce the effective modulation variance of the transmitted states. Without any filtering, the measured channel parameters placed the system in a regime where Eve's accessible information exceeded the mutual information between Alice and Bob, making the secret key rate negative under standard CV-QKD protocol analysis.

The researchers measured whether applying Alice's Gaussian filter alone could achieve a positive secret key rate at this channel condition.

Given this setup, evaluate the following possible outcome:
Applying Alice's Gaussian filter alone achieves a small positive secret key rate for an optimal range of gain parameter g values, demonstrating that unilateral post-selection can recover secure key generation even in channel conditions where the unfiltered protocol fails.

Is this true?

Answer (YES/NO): YES